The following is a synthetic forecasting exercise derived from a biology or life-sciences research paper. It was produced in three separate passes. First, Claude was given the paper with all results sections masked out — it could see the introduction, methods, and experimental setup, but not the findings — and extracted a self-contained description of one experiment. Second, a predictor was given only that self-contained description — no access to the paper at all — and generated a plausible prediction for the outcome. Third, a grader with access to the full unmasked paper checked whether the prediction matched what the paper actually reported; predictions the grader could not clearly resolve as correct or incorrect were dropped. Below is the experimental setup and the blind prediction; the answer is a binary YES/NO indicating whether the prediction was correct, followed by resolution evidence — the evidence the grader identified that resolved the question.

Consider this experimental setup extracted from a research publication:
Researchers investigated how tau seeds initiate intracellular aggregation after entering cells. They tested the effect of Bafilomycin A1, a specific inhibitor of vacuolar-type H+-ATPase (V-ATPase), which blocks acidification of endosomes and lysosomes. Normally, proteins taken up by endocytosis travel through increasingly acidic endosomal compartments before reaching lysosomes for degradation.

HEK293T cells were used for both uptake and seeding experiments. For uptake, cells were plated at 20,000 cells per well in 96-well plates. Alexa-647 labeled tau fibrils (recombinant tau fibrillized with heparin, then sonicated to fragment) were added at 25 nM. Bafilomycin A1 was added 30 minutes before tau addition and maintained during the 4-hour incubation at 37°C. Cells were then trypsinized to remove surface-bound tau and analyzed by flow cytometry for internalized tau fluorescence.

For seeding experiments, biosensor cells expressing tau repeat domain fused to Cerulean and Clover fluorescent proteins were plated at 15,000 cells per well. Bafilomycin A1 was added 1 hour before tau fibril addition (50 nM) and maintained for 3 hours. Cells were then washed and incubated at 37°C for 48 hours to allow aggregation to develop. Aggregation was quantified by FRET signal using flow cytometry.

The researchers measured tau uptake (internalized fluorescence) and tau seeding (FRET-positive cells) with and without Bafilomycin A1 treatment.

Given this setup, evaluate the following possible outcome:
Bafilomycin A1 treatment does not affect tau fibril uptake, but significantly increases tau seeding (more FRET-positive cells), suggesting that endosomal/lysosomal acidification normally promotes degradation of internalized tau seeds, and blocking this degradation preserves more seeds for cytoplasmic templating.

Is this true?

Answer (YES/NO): NO